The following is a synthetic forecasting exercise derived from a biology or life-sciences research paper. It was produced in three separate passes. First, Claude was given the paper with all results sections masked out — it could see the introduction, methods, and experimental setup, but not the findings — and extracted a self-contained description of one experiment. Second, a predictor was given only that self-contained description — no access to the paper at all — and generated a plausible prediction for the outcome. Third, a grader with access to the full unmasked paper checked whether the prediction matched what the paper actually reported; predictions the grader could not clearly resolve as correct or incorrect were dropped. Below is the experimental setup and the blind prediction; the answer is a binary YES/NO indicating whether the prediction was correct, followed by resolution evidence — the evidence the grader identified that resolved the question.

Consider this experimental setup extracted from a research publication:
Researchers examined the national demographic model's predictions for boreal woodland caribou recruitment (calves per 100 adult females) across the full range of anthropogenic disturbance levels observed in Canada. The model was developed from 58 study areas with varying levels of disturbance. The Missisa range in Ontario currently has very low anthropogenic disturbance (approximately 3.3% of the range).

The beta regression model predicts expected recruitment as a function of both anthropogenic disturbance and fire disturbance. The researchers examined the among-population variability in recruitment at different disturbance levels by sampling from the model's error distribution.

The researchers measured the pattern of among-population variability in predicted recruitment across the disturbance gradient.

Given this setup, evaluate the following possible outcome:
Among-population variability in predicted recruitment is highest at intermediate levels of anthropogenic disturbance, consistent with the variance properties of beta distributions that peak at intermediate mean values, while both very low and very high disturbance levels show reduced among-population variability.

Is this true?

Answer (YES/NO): NO